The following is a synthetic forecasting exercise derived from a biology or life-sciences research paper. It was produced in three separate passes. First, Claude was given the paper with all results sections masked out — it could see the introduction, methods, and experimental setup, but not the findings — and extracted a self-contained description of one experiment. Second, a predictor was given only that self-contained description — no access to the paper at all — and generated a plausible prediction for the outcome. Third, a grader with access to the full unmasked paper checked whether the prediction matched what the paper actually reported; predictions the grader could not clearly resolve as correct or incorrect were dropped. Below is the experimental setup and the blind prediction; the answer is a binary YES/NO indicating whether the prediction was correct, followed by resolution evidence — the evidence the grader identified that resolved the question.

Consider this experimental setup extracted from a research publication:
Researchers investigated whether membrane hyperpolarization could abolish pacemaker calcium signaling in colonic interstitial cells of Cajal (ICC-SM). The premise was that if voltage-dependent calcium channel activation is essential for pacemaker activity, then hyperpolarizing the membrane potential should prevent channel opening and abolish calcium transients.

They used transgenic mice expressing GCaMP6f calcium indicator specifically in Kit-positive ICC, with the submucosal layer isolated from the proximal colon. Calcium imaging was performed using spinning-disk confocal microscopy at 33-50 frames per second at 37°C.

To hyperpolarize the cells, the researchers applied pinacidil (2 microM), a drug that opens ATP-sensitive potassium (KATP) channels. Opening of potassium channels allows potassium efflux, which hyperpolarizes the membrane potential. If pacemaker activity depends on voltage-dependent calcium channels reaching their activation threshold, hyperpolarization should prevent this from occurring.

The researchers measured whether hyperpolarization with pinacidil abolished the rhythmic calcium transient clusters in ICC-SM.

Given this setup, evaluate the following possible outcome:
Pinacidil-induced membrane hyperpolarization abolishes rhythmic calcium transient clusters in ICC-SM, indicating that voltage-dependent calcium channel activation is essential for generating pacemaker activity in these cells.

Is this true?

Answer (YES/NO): NO